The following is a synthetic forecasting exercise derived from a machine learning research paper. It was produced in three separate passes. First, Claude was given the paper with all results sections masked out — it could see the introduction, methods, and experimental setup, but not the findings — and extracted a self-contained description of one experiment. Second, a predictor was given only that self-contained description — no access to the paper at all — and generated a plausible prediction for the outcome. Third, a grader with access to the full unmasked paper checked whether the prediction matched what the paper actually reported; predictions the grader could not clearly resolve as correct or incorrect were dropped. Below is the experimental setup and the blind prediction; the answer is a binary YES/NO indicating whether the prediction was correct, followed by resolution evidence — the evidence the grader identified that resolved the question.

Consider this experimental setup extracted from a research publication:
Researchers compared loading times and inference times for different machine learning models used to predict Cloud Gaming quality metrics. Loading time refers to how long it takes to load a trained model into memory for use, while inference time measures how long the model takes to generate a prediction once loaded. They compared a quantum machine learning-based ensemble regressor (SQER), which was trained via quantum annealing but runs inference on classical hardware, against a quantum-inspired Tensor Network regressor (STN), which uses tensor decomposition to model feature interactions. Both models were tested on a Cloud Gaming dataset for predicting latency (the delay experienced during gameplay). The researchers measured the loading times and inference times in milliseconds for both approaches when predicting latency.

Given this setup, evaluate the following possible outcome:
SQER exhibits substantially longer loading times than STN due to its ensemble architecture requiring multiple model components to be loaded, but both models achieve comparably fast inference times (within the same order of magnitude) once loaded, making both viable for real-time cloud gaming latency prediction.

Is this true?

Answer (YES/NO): NO